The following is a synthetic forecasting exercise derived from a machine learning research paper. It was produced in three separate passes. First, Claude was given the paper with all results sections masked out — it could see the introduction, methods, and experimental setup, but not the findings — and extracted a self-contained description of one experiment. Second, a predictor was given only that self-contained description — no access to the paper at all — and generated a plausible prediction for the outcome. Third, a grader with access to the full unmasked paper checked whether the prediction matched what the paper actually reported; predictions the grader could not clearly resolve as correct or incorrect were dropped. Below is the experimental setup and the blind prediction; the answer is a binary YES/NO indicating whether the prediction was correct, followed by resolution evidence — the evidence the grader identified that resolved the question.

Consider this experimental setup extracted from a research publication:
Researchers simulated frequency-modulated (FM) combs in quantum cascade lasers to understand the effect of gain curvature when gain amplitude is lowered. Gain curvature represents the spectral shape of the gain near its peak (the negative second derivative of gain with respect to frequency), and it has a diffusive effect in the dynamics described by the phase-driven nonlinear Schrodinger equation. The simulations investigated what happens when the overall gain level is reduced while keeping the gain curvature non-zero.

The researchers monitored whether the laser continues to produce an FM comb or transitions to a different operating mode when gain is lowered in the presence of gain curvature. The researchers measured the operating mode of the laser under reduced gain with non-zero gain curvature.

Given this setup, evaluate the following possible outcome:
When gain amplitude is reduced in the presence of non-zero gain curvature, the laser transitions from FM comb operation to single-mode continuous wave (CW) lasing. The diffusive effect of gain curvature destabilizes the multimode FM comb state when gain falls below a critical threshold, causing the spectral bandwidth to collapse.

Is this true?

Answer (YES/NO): YES